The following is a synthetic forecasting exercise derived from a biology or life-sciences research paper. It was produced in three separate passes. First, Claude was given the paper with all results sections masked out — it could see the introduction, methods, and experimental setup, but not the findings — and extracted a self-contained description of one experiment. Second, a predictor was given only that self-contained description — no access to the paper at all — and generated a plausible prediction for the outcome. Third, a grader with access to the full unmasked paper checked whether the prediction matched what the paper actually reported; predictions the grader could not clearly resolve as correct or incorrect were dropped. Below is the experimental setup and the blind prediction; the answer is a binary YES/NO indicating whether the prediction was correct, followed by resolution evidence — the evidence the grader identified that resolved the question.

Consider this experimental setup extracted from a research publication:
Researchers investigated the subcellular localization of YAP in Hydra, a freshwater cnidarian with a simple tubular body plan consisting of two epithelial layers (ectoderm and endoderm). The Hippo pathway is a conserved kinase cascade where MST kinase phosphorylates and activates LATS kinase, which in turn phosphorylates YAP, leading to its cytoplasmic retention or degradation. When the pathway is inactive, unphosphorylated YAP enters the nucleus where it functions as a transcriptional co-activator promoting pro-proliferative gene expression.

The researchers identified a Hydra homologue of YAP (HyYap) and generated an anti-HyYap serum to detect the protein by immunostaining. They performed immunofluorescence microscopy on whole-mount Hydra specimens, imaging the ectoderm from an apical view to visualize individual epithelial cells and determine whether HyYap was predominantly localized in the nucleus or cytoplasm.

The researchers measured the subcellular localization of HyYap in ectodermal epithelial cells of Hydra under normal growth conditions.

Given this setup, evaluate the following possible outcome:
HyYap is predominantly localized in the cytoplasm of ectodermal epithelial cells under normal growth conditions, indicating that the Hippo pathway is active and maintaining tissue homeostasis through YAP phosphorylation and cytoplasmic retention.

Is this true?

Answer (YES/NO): NO